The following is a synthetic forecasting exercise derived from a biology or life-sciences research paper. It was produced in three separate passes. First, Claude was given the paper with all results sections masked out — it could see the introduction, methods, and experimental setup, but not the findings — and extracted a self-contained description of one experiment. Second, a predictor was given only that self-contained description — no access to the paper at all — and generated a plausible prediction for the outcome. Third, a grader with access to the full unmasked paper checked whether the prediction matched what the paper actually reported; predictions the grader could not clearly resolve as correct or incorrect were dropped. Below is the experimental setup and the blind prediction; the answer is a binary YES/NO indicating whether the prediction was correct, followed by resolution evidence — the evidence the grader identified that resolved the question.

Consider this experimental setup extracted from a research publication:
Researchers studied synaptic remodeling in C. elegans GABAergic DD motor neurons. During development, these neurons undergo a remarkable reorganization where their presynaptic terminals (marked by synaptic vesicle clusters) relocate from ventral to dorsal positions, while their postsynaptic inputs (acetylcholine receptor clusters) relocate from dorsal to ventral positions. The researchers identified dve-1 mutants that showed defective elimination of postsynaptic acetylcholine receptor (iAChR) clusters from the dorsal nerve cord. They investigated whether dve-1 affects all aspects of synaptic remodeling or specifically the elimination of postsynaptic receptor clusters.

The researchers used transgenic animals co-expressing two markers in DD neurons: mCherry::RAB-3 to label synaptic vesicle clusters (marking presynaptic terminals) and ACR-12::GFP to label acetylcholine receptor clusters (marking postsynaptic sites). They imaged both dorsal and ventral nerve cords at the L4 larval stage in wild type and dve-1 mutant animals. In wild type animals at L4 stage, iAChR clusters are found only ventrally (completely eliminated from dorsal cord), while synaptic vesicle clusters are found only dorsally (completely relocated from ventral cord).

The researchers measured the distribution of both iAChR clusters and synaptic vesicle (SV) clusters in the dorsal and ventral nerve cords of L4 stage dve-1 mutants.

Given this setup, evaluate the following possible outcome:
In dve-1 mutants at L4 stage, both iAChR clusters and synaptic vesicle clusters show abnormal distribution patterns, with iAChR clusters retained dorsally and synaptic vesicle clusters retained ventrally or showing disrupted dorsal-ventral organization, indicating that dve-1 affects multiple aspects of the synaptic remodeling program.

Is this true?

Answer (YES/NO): NO